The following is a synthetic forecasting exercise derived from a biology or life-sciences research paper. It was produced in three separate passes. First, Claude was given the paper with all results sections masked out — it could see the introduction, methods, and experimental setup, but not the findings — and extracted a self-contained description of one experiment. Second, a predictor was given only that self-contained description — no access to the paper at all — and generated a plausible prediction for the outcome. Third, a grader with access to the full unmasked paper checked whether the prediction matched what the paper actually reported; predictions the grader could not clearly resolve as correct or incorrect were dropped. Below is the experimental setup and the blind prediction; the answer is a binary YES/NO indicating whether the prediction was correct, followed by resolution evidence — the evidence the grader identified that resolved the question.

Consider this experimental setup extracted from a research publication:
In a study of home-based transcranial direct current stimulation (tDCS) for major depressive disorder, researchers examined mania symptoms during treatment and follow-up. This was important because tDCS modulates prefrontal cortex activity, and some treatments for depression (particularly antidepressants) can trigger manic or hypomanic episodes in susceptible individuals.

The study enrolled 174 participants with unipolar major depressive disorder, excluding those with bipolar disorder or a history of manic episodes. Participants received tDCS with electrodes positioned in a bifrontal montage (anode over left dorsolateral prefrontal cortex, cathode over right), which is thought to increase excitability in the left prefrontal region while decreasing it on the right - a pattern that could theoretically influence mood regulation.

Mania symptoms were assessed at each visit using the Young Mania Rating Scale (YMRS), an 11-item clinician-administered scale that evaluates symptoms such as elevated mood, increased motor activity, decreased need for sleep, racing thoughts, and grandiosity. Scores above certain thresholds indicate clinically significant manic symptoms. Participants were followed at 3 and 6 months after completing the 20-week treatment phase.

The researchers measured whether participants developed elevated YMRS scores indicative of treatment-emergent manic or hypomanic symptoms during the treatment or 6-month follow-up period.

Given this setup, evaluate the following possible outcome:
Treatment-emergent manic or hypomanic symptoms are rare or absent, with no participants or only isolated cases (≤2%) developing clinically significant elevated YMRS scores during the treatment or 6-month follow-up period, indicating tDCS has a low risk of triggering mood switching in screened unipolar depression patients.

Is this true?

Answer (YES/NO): YES